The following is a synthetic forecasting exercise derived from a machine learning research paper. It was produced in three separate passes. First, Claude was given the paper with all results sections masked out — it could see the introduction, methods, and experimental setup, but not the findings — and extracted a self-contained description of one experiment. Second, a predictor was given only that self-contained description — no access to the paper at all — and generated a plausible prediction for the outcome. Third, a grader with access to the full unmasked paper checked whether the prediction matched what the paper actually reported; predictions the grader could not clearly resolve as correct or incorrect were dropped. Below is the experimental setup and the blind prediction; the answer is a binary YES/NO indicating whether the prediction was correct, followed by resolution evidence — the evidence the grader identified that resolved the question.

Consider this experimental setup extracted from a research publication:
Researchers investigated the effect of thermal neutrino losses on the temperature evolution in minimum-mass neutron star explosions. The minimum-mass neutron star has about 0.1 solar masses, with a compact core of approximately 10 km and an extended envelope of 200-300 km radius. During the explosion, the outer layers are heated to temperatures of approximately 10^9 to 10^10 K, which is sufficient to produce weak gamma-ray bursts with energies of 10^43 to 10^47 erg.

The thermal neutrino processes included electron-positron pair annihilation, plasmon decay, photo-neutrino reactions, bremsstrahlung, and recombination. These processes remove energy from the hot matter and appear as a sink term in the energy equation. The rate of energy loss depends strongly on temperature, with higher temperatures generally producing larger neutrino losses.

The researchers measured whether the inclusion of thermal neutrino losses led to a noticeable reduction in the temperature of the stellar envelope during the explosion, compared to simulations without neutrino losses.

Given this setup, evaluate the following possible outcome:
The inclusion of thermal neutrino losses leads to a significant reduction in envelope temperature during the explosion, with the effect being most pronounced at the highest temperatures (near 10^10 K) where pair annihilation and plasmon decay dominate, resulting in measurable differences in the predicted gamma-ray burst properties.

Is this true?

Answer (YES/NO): NO